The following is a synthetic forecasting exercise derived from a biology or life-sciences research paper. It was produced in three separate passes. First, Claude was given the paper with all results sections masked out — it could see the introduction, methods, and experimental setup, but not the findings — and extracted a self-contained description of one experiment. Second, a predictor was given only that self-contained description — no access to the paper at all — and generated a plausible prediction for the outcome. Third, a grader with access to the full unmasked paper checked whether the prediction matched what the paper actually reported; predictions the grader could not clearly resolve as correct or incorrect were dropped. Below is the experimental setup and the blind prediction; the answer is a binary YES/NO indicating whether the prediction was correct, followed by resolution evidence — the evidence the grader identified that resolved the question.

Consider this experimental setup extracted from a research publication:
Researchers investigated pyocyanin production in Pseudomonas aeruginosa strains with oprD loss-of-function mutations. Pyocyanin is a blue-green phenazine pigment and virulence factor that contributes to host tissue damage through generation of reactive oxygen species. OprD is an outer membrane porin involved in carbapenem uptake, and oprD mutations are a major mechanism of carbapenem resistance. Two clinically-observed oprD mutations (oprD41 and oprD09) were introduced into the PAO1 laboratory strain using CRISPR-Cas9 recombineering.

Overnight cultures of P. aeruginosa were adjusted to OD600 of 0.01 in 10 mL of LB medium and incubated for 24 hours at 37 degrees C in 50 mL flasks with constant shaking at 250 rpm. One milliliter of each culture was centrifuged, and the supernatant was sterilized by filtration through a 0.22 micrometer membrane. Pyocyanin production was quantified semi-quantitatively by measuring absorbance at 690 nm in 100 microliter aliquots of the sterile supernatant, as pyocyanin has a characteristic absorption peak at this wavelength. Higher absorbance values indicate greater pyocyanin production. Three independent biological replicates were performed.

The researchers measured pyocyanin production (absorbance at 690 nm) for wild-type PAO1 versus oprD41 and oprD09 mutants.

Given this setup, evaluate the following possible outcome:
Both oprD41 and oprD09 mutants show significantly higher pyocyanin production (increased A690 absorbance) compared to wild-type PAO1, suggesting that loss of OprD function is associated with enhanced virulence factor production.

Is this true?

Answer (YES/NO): NO